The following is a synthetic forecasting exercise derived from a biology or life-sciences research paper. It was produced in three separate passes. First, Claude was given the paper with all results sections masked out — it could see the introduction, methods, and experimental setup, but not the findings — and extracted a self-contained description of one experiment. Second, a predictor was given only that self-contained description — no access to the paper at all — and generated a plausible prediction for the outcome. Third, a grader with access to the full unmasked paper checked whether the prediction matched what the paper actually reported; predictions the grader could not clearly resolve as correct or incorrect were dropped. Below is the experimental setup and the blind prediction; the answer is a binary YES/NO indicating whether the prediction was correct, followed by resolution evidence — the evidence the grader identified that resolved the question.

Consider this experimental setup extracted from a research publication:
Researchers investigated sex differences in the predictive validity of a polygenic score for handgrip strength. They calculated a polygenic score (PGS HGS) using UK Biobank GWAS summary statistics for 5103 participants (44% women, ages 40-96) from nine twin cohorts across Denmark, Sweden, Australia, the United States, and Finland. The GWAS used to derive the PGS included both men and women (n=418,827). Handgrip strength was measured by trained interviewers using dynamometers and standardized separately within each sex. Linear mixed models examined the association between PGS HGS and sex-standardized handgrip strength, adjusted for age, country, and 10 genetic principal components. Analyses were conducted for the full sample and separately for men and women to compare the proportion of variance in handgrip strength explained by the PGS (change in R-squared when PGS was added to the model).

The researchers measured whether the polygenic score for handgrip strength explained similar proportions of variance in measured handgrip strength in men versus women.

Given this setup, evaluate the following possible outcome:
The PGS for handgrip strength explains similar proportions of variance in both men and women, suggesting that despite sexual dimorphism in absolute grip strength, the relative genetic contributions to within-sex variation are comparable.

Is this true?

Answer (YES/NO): YES